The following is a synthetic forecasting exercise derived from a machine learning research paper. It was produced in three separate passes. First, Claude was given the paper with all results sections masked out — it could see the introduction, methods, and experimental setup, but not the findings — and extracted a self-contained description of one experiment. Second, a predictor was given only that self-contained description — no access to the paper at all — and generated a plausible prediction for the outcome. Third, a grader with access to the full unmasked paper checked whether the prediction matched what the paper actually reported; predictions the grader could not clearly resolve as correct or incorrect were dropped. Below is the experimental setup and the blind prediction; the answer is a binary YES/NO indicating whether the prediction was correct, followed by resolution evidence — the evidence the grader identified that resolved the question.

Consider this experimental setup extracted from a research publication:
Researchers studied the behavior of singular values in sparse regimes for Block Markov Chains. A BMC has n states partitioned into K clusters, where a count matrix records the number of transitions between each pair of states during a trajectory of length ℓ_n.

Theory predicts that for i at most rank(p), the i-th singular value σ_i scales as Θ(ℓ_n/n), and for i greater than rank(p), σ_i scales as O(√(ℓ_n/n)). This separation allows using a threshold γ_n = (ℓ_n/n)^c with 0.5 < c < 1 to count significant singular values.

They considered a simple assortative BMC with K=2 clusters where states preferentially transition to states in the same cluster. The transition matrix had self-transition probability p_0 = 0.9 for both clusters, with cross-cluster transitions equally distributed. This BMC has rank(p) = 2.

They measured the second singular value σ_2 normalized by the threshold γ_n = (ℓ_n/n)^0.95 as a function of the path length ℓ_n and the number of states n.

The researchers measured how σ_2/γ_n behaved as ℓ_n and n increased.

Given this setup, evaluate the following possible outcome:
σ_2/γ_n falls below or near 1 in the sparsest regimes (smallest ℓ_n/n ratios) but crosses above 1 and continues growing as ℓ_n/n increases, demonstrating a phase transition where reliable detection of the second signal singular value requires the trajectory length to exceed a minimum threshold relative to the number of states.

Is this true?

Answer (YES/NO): NO